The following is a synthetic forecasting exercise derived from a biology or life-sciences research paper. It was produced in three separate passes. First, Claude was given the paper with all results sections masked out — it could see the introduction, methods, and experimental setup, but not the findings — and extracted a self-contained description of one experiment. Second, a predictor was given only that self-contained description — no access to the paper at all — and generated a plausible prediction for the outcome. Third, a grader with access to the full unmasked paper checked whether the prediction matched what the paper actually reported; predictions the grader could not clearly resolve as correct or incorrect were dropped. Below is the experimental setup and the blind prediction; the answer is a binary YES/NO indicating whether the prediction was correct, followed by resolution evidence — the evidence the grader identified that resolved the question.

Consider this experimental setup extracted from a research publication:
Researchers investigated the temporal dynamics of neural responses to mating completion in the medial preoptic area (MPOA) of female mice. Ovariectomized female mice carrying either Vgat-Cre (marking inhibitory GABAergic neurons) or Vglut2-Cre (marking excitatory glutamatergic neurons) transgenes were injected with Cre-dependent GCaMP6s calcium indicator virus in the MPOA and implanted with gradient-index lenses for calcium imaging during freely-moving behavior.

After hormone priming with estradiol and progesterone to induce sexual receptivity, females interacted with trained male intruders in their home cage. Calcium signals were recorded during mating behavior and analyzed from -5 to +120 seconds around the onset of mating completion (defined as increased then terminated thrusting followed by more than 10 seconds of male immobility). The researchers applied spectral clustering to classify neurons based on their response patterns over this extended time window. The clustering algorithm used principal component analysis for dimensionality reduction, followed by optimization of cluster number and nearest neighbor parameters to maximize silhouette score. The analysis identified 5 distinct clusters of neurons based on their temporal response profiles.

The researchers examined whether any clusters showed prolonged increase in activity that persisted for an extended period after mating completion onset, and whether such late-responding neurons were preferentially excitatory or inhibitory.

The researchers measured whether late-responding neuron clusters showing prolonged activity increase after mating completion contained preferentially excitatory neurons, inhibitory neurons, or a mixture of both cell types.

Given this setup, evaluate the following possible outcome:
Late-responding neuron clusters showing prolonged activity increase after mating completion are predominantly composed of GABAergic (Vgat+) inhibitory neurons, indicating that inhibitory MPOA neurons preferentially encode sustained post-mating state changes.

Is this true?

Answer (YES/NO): YES